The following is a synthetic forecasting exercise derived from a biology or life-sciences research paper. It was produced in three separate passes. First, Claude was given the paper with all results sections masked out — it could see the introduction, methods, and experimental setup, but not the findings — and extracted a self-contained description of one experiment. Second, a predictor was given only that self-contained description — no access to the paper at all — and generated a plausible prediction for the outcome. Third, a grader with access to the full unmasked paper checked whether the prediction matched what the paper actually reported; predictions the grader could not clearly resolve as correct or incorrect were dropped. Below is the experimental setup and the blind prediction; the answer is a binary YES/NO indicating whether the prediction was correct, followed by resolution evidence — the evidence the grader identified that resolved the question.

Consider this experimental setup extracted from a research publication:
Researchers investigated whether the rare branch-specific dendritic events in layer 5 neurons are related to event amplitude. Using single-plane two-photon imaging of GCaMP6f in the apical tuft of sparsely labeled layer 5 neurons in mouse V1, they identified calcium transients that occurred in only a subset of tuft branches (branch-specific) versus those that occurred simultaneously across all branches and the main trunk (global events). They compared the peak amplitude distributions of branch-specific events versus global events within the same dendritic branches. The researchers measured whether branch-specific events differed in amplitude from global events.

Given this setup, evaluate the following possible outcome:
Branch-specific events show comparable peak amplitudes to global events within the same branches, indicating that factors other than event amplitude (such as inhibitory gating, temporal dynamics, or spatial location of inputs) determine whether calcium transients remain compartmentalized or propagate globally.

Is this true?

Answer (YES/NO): NO